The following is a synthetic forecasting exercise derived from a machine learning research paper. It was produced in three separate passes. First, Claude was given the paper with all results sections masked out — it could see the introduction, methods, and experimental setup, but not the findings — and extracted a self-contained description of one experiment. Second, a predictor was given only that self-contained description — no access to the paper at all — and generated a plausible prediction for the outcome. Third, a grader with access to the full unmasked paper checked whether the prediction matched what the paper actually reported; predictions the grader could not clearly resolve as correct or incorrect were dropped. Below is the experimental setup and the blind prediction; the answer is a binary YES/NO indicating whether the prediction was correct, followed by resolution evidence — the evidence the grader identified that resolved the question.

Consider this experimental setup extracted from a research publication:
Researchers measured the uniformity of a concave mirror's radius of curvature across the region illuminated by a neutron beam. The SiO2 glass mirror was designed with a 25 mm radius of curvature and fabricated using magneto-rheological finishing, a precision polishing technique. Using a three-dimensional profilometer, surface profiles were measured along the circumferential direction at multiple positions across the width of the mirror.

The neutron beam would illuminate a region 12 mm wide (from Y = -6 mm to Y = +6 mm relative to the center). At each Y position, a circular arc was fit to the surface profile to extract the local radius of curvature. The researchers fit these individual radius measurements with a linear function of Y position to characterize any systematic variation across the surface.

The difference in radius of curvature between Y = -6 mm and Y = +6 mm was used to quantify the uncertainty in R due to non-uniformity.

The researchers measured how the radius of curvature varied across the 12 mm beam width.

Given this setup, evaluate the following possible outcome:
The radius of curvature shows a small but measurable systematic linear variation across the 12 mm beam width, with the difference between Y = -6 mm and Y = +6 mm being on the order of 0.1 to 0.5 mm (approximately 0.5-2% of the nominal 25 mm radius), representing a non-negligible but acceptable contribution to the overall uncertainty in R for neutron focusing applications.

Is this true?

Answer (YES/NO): NO